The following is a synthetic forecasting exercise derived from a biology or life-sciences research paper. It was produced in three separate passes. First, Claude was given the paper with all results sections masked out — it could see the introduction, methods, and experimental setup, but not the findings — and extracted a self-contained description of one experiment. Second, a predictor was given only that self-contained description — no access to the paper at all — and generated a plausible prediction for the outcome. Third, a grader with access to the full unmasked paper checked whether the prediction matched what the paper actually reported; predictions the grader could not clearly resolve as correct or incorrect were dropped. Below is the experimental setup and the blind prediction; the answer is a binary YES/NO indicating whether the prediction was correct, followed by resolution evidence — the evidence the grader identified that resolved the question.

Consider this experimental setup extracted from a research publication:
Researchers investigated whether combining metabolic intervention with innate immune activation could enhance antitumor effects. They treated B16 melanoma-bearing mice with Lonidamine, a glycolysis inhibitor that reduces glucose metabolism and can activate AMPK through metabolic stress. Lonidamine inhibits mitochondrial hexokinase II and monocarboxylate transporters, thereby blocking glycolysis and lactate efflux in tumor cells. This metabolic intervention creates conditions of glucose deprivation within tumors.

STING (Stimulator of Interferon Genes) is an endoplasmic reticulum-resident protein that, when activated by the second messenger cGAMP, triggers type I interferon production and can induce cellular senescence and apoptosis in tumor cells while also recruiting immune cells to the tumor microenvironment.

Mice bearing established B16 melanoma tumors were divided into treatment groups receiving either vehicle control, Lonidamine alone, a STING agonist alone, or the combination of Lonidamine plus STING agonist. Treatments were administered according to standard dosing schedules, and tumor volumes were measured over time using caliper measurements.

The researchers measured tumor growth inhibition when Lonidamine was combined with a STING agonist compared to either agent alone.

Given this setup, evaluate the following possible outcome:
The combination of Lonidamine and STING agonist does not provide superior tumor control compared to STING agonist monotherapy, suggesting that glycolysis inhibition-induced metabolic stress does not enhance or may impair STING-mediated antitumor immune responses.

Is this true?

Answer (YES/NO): NO